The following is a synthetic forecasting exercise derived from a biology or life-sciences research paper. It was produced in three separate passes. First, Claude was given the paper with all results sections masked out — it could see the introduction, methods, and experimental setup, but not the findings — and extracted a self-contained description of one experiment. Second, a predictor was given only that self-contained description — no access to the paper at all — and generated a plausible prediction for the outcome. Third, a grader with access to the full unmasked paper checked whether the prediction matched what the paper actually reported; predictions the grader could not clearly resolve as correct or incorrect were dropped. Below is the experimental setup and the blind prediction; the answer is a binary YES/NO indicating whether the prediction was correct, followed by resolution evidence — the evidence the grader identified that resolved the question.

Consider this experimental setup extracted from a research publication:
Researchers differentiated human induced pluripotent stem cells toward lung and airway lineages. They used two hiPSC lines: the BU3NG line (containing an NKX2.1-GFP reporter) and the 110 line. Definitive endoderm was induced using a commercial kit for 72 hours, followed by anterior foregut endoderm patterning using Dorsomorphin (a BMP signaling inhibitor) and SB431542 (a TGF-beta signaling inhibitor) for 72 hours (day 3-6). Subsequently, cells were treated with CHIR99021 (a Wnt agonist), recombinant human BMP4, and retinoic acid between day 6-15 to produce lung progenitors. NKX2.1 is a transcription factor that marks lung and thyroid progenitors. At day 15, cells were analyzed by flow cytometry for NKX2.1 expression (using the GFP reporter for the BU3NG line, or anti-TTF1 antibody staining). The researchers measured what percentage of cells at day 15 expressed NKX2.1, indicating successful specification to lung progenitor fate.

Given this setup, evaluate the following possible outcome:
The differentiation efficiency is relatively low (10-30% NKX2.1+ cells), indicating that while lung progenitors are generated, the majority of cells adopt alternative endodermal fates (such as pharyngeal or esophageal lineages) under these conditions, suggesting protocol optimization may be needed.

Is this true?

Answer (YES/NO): NO